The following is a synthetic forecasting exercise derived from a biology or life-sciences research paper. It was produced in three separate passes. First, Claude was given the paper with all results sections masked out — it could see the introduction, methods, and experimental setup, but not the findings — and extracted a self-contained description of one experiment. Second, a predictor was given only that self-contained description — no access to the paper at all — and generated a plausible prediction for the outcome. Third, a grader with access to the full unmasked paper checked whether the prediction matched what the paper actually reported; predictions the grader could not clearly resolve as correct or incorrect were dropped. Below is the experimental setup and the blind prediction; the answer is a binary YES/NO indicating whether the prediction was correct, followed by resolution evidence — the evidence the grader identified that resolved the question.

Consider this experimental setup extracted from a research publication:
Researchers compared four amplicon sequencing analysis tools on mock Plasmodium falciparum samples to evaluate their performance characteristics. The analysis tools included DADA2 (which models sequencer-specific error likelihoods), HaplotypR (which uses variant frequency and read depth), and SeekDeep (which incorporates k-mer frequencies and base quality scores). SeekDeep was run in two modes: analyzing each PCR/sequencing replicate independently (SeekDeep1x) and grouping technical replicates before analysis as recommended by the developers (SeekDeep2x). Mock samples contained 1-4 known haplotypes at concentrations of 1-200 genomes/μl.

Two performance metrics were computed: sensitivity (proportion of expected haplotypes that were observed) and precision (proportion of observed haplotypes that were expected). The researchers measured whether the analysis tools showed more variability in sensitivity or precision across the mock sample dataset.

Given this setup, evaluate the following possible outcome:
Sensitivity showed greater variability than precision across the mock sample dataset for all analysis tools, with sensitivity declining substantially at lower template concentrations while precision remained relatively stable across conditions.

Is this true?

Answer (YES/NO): NO